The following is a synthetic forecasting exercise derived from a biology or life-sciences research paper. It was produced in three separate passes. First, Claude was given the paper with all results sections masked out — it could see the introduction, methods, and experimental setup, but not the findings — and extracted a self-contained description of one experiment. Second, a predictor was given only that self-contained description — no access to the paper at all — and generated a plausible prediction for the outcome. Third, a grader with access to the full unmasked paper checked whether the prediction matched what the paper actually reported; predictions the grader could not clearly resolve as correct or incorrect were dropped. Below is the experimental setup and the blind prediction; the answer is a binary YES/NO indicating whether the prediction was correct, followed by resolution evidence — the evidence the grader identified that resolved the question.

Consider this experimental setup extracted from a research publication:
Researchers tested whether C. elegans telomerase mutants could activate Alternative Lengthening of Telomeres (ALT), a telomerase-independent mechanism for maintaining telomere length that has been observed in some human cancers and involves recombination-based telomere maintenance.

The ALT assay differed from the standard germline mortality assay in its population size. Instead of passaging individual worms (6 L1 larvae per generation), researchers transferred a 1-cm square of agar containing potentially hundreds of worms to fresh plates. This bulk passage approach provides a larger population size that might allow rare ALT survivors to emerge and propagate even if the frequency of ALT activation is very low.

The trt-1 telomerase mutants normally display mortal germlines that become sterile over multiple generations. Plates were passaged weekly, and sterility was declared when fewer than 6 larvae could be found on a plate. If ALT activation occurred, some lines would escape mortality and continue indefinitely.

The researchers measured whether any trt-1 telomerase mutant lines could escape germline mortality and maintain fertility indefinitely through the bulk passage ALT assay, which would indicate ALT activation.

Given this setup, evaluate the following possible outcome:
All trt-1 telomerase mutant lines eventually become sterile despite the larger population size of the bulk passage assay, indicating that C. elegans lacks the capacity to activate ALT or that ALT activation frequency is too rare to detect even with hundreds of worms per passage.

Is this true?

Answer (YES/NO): NO